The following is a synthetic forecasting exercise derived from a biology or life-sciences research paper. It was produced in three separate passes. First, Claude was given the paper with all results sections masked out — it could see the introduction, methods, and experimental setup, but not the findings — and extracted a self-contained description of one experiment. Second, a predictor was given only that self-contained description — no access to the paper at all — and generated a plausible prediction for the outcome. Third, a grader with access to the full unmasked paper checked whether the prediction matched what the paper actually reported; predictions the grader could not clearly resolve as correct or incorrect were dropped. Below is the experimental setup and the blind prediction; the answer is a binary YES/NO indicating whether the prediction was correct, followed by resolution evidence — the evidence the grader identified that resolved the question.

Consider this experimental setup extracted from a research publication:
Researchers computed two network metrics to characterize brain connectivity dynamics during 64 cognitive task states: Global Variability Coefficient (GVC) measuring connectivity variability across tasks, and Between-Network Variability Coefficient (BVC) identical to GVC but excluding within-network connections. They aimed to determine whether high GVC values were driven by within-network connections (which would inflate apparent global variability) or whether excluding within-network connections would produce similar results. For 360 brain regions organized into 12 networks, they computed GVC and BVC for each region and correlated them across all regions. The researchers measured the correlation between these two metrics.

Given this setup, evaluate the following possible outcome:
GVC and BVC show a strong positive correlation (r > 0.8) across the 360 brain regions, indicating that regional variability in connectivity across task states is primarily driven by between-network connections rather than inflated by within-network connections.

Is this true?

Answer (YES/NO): YES